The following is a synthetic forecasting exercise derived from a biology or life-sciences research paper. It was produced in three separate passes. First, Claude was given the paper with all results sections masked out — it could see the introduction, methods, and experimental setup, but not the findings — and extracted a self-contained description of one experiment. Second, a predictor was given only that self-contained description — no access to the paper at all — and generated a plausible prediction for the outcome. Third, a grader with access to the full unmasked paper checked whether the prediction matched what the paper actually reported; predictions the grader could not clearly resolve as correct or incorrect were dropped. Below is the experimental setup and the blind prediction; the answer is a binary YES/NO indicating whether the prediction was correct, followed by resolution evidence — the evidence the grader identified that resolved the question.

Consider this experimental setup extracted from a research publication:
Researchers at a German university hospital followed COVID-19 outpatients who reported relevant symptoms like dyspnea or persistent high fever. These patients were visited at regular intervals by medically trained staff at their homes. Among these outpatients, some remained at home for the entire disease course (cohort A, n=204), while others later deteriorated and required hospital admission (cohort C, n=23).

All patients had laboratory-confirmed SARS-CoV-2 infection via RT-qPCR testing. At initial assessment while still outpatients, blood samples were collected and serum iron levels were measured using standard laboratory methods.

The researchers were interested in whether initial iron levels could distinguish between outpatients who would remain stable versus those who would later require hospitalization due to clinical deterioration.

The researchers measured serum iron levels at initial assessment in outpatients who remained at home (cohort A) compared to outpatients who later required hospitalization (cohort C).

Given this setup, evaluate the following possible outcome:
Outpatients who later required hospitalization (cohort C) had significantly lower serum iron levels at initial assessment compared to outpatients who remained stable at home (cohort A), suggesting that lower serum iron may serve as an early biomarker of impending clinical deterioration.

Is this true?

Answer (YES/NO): YES